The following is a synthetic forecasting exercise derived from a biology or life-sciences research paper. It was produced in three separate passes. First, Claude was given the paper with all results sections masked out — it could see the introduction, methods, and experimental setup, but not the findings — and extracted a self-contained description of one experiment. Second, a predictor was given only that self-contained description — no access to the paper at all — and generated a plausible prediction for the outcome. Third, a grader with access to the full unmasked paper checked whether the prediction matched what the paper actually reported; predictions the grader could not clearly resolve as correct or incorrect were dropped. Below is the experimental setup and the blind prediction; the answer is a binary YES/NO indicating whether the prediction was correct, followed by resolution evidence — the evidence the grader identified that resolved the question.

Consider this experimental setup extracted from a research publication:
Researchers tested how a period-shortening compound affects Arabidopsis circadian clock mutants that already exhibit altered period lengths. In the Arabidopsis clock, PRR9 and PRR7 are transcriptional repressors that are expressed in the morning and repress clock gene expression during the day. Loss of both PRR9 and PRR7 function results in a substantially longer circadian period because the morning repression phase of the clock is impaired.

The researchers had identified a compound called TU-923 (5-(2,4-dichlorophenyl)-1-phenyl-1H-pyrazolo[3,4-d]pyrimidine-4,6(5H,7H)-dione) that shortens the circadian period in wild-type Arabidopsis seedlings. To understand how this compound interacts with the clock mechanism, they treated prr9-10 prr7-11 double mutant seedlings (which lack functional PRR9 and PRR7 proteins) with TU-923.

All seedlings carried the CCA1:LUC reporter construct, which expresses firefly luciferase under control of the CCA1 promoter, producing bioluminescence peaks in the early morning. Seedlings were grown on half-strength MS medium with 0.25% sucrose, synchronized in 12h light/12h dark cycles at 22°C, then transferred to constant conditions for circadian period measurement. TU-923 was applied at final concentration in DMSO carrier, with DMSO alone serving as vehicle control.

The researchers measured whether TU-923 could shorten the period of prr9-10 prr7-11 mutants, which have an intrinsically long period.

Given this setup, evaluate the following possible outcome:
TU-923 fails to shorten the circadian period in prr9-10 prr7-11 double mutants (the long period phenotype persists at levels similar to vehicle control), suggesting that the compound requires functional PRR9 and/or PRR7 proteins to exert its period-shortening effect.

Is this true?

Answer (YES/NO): NO